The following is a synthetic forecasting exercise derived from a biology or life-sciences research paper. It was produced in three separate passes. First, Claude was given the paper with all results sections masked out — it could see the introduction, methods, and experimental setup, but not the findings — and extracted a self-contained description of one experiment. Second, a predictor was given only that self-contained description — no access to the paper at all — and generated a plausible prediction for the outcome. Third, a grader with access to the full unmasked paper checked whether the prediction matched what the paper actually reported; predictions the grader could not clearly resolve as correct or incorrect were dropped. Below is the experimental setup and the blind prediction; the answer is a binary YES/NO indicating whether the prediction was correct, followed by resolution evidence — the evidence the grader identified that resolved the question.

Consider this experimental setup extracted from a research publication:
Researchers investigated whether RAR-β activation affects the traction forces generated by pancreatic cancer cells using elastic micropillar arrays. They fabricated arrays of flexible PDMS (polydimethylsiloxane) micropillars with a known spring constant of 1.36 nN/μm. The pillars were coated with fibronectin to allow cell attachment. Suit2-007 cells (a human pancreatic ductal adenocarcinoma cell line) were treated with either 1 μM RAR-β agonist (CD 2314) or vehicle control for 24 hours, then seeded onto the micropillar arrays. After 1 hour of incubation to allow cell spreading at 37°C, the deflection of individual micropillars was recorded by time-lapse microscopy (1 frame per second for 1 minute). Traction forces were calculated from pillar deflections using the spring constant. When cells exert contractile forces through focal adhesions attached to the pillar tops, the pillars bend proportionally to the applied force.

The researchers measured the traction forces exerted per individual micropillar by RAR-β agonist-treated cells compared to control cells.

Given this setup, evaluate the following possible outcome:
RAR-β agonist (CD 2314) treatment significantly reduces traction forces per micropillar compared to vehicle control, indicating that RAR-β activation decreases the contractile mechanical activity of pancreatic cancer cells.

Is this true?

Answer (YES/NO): YES